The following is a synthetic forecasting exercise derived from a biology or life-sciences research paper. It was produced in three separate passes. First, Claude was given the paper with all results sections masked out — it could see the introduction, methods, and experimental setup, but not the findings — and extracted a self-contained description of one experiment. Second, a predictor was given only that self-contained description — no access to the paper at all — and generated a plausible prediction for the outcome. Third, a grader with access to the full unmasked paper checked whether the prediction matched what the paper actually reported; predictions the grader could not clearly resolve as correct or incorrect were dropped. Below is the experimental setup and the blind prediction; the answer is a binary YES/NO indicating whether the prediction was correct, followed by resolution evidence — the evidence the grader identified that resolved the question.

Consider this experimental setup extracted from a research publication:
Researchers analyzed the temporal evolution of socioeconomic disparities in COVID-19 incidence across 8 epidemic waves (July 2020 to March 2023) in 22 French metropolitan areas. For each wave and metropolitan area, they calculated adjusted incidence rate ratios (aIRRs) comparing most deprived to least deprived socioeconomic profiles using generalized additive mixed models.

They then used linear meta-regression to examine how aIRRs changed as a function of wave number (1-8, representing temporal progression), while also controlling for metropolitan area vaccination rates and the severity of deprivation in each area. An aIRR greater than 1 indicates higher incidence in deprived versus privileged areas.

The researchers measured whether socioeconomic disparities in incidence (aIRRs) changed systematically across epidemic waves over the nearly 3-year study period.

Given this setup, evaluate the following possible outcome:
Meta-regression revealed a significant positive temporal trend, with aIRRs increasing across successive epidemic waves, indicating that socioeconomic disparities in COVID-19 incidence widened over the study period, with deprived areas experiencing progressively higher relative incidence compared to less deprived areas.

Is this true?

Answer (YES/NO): NO